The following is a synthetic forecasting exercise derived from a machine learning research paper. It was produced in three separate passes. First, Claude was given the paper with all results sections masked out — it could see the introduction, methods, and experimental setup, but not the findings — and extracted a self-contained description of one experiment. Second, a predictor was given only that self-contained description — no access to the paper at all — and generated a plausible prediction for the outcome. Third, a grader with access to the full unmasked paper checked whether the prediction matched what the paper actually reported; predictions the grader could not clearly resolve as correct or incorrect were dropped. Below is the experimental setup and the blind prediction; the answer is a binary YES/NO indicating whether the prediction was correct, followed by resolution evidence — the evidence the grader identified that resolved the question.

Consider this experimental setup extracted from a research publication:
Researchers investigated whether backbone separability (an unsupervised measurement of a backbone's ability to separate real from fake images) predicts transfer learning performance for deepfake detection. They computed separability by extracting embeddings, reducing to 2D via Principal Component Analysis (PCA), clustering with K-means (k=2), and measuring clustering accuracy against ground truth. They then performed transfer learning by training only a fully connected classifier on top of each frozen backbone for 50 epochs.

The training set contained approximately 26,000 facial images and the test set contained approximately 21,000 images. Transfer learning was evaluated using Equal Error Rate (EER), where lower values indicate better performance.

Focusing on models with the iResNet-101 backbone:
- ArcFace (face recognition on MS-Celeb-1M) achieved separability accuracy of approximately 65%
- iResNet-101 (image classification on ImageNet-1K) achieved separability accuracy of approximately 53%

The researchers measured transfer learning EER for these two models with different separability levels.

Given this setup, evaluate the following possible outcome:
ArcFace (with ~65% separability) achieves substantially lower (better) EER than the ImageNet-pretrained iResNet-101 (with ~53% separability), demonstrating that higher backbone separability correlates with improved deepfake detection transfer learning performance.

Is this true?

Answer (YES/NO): NO